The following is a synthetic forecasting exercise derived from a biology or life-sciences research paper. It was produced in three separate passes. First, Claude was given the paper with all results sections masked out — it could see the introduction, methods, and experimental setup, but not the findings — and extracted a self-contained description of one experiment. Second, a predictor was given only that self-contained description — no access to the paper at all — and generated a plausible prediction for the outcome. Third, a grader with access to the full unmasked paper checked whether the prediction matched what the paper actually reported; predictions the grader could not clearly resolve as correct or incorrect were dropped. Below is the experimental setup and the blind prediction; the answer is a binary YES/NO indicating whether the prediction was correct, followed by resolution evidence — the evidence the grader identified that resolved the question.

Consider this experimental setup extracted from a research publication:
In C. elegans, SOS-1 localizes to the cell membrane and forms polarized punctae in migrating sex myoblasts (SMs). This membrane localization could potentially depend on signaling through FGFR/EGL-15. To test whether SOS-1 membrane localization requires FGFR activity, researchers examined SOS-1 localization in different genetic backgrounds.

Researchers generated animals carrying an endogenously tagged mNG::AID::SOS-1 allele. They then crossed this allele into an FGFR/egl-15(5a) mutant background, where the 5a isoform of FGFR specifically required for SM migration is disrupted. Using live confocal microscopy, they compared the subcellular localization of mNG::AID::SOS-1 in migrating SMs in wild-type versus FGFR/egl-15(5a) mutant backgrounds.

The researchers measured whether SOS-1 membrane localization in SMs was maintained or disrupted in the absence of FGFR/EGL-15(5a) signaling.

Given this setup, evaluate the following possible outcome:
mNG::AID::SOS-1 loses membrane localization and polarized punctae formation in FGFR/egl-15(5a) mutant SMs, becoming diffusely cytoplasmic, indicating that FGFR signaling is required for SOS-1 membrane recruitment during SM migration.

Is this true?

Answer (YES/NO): YES